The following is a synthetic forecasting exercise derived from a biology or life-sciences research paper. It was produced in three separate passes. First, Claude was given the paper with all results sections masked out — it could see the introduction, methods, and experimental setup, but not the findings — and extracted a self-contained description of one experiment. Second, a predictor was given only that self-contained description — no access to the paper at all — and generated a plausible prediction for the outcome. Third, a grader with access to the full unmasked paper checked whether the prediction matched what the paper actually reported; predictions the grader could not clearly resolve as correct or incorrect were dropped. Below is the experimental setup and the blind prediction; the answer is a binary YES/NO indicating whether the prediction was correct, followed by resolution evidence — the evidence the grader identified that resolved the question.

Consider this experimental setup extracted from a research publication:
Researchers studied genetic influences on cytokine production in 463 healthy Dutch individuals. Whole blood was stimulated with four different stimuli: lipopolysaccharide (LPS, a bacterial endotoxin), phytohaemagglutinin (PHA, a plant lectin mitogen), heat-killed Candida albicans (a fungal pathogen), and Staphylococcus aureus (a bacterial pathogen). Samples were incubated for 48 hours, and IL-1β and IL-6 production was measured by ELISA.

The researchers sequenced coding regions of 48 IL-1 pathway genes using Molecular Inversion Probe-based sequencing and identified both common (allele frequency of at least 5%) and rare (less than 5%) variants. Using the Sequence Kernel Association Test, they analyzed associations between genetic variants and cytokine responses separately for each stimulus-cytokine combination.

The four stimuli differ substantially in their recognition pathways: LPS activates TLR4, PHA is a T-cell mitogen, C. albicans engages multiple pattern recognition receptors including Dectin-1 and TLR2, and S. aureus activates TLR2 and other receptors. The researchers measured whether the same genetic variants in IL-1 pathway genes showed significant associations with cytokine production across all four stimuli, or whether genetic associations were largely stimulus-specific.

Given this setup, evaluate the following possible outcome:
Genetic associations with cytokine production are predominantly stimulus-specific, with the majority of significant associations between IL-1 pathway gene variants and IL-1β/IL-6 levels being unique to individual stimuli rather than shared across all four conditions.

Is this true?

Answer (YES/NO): YES